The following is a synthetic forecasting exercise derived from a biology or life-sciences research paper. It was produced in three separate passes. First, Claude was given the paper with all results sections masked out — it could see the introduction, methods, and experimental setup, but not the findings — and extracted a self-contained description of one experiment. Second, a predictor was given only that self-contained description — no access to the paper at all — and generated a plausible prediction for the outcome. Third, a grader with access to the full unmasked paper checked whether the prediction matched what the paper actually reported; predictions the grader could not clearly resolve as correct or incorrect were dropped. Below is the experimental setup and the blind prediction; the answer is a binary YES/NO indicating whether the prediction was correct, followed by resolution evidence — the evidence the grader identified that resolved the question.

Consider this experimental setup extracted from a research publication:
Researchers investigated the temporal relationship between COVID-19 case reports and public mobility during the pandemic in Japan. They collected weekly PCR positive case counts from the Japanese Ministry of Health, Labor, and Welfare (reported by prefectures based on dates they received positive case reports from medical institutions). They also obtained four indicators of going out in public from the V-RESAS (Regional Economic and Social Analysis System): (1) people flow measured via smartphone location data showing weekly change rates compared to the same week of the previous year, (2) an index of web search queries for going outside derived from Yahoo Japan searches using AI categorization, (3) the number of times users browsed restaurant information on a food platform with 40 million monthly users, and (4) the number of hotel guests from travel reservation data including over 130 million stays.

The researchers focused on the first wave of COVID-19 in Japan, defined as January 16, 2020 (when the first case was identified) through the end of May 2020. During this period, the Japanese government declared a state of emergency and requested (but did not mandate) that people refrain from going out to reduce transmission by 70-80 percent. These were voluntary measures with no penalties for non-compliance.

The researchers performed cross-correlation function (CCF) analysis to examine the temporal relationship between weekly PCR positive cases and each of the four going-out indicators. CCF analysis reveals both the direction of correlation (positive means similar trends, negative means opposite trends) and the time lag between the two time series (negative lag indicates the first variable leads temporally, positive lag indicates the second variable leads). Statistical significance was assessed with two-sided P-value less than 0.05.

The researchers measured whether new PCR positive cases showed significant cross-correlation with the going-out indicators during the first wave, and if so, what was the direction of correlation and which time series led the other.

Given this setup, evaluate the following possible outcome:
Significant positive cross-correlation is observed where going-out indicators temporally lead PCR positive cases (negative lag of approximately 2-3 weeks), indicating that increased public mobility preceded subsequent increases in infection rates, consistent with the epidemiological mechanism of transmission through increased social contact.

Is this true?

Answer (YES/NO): NO